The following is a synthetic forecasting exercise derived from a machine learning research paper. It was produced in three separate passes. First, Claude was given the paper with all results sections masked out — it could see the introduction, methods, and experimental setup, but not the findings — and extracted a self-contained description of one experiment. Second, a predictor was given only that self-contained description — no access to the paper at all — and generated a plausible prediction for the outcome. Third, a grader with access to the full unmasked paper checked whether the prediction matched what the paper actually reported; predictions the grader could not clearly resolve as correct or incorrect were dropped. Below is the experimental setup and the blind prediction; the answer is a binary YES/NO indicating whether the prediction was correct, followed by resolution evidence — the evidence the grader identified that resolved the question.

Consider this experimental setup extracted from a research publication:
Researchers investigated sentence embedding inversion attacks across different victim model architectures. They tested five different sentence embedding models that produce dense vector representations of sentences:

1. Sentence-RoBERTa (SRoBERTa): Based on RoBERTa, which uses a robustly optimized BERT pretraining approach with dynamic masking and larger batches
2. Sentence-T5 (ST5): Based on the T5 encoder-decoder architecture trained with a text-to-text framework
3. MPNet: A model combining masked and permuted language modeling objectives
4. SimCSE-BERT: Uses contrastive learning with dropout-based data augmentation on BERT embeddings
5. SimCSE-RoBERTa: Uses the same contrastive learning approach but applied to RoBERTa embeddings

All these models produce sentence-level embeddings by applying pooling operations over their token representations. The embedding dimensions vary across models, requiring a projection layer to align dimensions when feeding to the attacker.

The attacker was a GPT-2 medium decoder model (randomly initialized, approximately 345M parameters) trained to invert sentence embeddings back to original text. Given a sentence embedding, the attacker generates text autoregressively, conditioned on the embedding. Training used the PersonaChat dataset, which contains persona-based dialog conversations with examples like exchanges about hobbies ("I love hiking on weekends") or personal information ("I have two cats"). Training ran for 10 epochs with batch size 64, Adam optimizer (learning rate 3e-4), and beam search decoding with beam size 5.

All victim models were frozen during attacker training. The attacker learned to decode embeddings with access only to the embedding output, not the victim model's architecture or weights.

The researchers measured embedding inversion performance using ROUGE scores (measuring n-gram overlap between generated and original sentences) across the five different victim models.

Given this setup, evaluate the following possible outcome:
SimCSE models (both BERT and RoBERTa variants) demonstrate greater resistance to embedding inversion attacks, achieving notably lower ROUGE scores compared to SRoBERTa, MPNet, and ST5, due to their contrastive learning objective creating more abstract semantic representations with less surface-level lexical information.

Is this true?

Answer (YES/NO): NO